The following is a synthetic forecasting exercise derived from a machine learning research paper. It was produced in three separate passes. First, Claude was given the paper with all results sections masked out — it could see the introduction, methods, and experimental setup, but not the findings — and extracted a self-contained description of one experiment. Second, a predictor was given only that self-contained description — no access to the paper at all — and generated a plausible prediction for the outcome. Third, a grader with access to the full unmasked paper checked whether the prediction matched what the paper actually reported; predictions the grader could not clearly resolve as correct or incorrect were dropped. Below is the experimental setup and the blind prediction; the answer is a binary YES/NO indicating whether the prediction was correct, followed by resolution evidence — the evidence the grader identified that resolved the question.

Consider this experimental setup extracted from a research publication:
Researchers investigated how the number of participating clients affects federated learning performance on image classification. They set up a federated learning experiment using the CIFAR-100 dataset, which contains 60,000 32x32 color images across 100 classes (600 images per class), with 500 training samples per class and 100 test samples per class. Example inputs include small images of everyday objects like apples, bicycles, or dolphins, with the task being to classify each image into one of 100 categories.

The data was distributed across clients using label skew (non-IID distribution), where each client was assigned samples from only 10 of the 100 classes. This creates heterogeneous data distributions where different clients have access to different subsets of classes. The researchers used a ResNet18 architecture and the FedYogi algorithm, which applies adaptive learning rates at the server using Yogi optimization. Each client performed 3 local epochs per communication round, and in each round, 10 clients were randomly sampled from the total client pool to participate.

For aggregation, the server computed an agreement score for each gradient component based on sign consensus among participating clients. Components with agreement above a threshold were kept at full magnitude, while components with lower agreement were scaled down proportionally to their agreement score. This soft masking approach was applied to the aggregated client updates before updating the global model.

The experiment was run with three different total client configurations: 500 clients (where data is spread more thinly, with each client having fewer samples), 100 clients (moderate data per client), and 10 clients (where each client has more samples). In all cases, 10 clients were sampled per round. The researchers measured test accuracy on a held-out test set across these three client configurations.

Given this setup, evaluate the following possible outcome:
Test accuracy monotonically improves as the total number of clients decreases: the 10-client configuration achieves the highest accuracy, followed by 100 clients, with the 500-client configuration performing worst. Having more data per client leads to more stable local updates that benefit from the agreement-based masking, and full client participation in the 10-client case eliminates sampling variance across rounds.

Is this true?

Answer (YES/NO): NO